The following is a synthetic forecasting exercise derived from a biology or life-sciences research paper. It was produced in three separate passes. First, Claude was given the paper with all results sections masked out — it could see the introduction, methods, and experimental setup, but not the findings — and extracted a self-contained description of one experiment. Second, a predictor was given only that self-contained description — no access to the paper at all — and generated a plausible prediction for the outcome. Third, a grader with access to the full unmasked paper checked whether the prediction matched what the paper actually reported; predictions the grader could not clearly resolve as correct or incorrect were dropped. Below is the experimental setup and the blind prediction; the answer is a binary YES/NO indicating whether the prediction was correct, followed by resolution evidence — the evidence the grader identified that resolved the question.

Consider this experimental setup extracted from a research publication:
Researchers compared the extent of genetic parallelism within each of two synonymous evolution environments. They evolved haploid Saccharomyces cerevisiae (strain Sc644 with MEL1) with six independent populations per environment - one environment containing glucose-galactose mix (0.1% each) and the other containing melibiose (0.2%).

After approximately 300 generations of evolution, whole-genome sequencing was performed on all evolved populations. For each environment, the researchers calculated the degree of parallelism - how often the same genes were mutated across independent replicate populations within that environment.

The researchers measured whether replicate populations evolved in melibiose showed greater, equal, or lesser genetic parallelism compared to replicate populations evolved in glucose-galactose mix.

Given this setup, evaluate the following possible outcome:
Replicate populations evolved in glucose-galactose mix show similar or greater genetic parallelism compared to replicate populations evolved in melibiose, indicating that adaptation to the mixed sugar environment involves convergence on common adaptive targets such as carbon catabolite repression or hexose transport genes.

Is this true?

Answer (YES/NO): NO